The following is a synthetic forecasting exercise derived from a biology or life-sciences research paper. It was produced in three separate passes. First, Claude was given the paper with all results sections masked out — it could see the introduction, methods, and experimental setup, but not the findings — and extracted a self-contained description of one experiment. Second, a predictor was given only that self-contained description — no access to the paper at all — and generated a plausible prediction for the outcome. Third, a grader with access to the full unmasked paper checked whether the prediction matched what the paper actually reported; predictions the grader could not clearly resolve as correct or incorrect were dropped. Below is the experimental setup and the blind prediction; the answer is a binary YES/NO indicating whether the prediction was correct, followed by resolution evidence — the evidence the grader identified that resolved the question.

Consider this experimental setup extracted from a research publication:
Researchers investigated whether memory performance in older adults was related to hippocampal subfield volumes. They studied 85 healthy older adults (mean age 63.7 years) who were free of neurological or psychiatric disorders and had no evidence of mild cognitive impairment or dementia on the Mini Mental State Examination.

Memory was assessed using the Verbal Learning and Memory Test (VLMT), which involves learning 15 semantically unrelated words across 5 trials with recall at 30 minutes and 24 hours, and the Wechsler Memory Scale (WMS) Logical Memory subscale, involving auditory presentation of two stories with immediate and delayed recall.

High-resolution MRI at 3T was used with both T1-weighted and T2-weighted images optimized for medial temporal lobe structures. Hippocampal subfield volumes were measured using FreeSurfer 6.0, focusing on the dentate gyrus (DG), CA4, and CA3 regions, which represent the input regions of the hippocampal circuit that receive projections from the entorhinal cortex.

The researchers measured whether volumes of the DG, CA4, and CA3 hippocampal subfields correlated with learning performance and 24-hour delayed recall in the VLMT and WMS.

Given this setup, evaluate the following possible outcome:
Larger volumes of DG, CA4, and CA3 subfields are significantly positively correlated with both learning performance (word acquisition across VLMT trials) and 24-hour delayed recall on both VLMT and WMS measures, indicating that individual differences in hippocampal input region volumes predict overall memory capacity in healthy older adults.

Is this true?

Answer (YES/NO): NO